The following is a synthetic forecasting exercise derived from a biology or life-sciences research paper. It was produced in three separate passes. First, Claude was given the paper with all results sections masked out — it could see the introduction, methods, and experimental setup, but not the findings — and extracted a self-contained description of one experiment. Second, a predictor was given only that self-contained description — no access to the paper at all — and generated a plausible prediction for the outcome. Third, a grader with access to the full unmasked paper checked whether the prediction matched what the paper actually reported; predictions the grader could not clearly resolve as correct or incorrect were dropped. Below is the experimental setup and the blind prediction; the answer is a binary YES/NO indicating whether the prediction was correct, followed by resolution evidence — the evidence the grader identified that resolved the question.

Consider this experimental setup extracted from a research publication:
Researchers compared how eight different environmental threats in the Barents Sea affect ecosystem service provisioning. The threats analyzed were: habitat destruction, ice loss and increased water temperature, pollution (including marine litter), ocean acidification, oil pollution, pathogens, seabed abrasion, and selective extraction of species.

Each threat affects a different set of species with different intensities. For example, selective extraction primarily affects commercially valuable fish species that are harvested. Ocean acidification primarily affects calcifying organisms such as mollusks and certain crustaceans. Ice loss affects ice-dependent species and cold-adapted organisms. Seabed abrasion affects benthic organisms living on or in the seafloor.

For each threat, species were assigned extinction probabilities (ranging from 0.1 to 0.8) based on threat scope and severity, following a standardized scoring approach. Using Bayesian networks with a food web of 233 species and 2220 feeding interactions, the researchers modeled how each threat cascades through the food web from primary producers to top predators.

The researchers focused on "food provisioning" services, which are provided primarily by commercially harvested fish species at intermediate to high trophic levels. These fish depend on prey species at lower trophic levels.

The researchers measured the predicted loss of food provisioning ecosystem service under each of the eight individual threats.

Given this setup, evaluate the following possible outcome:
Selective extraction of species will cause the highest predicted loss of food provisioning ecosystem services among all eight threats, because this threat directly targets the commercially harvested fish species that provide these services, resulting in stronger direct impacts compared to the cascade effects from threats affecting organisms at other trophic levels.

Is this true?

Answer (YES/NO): NO